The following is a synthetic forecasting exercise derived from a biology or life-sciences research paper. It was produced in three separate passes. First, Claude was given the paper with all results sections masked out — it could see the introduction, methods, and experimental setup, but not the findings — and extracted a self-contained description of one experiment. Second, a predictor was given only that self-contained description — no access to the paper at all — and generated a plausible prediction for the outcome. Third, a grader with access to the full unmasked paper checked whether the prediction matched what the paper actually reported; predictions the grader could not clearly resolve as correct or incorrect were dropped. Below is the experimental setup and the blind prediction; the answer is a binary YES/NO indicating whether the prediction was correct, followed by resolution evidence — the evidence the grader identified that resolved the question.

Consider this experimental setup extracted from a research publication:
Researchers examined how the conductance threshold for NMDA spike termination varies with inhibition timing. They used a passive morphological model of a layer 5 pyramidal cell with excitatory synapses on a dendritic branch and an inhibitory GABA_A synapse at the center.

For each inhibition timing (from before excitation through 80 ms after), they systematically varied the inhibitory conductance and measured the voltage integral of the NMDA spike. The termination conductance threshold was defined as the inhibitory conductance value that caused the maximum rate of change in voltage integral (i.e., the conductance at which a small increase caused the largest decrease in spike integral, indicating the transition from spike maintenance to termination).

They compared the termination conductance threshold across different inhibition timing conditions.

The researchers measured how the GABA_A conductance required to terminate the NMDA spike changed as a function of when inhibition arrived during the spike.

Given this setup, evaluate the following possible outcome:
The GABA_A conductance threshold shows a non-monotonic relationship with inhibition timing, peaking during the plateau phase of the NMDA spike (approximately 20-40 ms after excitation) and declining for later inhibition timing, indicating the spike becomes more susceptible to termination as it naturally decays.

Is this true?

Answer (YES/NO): NO